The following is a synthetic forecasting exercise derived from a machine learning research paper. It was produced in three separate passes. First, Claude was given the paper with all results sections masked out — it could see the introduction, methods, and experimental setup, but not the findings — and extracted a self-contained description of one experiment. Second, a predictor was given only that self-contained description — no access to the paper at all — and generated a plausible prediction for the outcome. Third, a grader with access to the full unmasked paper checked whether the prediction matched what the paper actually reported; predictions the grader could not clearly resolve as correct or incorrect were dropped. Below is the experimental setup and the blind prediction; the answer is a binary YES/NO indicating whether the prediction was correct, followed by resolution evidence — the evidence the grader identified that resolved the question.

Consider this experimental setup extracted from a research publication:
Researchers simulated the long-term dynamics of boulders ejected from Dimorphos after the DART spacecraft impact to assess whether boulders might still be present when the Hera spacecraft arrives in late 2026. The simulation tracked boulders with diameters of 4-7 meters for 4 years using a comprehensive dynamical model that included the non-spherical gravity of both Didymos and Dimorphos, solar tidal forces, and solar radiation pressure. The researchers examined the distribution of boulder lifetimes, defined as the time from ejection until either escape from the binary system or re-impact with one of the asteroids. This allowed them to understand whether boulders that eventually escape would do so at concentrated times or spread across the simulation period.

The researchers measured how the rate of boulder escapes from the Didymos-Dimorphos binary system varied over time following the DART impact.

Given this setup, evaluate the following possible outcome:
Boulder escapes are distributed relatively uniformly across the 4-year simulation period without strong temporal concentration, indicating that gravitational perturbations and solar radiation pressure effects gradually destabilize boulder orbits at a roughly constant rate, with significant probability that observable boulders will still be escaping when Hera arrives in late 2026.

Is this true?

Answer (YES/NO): NO